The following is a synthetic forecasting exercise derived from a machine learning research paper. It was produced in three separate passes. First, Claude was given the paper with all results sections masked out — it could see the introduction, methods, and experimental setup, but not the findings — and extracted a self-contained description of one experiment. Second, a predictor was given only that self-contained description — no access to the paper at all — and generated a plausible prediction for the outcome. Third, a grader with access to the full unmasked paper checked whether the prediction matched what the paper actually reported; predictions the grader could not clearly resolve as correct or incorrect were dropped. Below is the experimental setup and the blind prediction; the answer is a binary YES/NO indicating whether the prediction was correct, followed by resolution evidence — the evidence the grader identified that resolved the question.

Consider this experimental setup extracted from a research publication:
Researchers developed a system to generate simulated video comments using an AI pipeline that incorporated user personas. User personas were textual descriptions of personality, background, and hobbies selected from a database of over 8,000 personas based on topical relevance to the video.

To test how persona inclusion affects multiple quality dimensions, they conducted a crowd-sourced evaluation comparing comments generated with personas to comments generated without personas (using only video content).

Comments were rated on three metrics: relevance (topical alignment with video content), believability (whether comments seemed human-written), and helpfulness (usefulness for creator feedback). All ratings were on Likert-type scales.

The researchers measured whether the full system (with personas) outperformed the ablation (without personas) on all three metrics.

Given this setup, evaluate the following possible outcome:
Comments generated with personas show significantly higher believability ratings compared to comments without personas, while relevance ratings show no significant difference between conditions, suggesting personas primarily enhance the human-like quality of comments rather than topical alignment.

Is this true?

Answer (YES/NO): NO